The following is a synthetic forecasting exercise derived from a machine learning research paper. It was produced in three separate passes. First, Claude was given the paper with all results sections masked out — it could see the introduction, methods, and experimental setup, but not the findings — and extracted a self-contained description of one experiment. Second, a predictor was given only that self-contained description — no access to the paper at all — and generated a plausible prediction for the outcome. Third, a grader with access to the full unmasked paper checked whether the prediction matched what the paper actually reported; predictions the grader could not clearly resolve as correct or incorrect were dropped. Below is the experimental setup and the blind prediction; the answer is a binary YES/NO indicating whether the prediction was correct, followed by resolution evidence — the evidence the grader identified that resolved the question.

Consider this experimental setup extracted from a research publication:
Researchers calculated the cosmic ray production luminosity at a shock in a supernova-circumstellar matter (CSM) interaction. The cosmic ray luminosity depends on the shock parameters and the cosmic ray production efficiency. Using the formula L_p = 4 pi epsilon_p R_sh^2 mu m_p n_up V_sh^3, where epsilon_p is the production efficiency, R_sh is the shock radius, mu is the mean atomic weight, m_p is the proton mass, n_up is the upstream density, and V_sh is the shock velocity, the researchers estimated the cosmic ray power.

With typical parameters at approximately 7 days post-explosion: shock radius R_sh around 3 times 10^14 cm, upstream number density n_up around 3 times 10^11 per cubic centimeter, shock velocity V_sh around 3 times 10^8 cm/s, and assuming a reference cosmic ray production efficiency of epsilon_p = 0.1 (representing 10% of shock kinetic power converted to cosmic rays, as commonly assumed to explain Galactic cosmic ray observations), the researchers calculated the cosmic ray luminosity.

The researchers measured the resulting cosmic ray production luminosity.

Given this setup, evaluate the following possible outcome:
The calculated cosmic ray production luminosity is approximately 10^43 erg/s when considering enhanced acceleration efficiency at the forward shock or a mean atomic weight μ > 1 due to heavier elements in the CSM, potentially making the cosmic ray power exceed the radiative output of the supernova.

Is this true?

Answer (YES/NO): NO